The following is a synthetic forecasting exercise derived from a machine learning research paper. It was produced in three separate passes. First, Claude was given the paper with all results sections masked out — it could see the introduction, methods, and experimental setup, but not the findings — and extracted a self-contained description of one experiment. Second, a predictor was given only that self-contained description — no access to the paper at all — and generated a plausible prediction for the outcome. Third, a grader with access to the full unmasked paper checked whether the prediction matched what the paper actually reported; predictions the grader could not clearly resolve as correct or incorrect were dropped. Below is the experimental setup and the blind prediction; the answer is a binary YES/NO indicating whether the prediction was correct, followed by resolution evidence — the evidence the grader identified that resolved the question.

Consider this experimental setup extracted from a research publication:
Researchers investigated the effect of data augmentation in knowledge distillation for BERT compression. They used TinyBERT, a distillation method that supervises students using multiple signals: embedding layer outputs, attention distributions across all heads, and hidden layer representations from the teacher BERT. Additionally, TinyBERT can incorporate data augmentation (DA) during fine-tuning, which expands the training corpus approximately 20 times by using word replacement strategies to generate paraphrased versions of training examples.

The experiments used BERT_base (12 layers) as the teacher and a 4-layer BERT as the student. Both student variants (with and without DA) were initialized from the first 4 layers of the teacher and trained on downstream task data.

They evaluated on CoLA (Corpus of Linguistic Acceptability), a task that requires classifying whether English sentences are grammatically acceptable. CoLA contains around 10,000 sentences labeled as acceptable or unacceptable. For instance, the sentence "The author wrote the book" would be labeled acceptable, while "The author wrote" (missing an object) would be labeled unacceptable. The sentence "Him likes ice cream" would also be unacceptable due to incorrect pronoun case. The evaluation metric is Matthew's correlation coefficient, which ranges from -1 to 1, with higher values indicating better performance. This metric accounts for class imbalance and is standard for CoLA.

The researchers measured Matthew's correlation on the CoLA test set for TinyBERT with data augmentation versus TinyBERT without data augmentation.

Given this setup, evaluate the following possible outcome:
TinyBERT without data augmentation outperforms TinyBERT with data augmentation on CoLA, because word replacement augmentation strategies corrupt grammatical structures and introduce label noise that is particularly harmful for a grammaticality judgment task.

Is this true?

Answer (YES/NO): NO